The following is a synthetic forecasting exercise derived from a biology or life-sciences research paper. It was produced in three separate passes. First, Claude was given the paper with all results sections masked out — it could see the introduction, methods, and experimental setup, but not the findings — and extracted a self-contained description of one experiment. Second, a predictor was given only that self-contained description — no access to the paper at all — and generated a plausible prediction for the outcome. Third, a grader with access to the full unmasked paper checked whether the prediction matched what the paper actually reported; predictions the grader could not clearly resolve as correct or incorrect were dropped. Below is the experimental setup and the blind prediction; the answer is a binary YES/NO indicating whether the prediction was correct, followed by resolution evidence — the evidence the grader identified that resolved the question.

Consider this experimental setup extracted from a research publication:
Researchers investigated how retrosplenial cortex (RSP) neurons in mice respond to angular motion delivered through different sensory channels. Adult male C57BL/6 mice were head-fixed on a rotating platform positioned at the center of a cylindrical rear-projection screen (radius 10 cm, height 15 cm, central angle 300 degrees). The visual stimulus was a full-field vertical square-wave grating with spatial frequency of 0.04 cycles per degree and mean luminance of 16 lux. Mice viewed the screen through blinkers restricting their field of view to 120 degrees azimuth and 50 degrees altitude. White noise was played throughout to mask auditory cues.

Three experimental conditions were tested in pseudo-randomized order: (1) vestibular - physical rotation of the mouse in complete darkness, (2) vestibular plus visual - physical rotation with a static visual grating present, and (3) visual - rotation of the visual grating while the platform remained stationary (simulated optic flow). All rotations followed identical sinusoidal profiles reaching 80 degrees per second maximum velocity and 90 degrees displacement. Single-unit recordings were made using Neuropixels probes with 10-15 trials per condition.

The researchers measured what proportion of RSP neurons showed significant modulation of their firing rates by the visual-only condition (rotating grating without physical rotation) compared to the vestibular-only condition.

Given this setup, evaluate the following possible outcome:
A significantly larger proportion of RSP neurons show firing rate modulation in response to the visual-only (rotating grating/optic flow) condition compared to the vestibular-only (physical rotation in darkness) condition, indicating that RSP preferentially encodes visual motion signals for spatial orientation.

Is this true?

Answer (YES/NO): NO